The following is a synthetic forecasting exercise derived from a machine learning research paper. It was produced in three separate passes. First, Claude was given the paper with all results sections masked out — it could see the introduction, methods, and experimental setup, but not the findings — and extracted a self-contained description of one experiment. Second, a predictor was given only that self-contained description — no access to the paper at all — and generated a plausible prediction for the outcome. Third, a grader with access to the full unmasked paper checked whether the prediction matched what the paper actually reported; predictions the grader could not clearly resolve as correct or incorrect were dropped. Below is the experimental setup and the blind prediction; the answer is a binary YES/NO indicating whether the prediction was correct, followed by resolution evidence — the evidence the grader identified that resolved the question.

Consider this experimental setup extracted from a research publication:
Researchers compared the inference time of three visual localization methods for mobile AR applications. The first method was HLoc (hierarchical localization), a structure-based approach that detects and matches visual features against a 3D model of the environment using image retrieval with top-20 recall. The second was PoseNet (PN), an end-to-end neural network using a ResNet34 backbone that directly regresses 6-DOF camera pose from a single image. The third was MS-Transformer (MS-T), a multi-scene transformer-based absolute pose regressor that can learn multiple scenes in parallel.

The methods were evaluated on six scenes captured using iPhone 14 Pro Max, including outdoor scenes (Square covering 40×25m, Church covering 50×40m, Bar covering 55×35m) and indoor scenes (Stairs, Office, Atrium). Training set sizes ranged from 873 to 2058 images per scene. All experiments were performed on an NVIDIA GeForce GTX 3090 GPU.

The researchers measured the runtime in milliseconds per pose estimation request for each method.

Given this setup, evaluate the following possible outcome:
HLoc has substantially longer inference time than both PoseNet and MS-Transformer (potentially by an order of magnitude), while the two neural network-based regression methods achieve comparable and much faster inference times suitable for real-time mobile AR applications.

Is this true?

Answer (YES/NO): YES